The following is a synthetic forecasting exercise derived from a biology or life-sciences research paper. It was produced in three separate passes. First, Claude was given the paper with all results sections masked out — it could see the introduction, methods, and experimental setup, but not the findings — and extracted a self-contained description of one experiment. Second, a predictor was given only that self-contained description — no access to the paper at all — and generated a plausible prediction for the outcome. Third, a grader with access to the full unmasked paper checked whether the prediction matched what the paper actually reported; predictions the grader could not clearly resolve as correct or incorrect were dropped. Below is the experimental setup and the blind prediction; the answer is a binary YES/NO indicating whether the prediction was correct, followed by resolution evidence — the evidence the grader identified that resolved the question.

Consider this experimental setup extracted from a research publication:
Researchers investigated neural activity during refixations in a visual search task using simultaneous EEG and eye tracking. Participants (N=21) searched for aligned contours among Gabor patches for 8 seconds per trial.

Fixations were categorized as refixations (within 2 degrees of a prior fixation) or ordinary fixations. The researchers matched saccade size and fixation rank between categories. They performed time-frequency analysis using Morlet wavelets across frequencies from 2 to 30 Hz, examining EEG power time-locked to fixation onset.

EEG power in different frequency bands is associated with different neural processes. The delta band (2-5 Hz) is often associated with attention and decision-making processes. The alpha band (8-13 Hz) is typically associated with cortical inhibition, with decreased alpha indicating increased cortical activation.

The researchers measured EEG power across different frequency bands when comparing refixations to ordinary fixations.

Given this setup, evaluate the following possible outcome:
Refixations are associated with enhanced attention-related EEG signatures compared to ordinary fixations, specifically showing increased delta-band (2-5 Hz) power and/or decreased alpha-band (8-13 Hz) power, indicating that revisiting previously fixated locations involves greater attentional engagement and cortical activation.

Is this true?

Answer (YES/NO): YES